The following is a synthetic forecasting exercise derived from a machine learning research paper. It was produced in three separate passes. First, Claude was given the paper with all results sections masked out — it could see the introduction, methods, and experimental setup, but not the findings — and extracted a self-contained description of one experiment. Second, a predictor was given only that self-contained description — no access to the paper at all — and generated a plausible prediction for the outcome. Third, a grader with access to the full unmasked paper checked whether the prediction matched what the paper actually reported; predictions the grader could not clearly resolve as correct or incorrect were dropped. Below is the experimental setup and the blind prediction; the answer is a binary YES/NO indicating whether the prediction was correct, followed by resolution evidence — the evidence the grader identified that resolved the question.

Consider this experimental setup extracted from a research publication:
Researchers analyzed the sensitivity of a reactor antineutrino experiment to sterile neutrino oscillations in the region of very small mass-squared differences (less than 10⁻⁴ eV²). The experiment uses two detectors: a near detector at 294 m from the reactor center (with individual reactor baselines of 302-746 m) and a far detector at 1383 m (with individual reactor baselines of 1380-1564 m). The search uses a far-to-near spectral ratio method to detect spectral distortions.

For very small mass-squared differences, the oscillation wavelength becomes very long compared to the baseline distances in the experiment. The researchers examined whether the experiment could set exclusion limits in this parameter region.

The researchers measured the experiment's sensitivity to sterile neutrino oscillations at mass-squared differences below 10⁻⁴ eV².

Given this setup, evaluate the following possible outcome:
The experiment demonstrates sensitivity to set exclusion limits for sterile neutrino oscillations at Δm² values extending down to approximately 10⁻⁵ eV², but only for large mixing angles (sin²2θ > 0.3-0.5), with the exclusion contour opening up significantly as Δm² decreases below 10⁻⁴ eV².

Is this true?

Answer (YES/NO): NO